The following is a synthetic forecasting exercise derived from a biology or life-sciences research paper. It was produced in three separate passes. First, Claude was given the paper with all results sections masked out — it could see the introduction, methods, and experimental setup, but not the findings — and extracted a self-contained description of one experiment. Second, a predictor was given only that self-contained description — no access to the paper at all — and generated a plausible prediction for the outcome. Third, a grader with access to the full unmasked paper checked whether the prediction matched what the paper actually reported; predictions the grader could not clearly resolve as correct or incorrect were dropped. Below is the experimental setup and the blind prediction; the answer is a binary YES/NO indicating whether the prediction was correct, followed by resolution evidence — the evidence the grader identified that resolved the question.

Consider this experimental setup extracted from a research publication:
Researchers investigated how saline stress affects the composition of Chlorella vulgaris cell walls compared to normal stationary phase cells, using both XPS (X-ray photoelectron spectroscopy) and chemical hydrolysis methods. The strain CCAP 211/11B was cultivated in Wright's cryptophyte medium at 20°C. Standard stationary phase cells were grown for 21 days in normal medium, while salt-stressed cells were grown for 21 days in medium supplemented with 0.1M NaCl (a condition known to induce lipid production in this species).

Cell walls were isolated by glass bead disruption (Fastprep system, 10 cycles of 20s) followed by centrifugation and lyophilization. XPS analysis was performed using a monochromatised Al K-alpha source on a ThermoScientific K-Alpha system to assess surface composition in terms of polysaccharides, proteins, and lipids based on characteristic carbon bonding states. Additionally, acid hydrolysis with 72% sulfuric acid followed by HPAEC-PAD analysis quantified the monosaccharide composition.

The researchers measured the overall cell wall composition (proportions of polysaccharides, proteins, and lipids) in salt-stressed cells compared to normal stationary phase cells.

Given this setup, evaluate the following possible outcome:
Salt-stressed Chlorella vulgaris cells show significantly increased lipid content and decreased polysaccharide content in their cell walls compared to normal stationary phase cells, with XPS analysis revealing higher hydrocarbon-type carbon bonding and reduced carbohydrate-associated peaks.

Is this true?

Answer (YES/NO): NO